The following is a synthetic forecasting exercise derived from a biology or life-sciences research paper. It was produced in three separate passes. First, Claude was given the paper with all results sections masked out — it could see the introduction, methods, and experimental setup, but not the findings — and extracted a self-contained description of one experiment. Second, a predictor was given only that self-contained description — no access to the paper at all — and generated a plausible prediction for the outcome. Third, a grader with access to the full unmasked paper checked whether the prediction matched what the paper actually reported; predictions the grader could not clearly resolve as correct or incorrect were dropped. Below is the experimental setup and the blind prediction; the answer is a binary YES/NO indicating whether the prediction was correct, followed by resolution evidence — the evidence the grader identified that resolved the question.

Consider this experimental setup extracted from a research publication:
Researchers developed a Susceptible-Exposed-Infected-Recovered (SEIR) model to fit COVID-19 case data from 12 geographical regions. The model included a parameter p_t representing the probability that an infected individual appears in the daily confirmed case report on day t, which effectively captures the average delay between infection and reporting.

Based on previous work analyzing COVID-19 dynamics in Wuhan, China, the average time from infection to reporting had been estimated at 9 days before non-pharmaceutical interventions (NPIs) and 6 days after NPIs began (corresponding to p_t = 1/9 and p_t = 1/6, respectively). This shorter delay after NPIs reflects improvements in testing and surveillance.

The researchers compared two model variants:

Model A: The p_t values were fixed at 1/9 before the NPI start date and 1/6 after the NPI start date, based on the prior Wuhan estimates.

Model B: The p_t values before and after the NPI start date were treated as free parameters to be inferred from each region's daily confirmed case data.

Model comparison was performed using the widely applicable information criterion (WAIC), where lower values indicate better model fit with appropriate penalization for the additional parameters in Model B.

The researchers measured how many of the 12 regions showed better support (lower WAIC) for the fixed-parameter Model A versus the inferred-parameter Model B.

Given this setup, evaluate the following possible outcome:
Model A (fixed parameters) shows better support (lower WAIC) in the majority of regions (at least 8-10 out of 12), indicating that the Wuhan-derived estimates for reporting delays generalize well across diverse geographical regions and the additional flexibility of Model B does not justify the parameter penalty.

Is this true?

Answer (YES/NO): YES